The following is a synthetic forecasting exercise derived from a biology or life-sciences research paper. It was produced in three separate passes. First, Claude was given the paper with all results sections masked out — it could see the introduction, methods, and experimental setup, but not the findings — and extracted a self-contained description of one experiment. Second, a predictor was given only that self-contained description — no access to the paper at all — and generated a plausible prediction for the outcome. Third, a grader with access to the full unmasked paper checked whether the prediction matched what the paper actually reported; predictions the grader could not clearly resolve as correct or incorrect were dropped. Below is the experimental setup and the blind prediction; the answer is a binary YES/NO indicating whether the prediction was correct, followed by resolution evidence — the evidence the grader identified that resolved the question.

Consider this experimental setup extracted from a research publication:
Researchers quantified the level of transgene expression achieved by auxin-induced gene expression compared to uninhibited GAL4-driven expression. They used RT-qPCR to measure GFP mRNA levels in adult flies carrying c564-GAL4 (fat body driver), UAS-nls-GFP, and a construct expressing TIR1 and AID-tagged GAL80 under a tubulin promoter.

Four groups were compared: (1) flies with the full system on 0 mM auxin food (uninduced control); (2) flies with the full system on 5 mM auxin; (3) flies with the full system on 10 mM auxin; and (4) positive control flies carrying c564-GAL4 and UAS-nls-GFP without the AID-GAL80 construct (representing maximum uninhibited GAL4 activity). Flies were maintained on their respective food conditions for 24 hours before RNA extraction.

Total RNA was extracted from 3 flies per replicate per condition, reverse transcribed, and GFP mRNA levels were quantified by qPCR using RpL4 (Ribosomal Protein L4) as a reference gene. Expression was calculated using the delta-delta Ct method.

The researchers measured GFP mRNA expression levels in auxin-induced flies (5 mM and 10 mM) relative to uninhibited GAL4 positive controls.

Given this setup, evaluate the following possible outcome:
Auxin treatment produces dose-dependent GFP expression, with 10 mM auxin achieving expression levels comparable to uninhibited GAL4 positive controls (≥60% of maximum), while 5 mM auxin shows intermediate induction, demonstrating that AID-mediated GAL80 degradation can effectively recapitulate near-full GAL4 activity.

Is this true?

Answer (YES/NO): NO